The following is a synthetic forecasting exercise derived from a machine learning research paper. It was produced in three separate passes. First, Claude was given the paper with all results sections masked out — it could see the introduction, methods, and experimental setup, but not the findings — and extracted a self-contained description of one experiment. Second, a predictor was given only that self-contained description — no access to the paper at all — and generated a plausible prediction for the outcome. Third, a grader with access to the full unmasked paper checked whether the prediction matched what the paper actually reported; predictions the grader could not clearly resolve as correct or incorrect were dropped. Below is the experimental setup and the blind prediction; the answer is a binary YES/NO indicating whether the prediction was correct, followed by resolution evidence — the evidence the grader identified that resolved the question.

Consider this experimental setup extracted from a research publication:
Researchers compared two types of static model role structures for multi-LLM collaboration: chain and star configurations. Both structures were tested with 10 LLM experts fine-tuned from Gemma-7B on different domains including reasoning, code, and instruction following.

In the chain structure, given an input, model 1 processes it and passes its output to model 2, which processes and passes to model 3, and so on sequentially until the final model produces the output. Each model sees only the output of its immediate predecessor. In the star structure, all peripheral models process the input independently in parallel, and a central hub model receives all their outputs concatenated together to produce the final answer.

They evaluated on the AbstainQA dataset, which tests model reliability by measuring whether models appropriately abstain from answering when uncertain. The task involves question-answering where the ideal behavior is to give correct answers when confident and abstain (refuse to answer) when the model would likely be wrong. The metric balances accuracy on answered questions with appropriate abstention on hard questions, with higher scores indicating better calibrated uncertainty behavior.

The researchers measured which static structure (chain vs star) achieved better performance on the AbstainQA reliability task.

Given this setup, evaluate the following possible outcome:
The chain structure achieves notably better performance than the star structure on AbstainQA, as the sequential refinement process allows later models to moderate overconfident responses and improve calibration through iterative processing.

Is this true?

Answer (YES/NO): NO